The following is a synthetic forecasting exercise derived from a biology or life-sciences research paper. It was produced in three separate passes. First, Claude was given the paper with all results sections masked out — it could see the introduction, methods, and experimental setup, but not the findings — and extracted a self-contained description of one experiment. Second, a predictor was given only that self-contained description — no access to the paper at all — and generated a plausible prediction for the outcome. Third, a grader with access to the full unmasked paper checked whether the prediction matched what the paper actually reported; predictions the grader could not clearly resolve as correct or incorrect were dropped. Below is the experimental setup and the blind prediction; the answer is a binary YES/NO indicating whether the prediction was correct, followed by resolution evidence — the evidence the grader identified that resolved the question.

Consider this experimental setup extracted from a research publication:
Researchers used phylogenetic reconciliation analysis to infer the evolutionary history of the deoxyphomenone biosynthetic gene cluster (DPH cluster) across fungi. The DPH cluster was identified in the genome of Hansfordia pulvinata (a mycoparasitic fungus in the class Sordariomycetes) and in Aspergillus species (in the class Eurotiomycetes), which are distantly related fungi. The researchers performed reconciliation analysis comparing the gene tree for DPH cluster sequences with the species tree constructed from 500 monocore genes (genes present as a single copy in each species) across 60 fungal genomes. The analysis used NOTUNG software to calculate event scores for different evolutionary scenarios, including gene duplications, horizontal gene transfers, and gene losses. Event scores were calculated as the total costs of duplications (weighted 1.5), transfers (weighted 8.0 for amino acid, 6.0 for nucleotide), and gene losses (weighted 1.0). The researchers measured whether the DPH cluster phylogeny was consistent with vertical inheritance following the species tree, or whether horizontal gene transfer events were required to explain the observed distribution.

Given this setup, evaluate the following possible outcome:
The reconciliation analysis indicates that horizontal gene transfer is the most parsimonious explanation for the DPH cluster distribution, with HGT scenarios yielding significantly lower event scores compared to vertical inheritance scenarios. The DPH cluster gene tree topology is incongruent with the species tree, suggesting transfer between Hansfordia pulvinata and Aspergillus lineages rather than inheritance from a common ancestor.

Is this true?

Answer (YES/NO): YES